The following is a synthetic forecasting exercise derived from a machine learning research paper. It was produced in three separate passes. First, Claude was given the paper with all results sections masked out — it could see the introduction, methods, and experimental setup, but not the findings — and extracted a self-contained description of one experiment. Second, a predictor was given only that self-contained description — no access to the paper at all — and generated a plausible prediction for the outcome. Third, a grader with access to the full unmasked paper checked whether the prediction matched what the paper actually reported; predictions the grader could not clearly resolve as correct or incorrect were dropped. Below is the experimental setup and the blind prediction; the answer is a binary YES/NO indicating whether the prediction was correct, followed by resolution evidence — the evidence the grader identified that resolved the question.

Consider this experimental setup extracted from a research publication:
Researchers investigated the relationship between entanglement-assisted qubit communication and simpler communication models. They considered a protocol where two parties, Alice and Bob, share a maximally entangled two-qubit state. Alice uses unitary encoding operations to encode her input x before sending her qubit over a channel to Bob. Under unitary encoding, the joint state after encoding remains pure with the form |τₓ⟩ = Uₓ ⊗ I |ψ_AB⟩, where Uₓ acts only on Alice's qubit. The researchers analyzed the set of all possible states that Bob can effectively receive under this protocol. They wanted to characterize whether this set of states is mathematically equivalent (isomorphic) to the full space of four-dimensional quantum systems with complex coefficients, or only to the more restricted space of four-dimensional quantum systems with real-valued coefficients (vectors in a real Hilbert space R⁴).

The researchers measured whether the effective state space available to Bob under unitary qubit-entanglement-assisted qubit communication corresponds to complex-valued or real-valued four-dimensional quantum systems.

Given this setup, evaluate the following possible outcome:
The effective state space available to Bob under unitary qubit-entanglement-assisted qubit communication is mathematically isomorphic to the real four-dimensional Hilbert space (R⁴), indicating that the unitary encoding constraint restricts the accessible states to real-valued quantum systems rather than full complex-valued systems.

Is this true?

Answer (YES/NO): YES